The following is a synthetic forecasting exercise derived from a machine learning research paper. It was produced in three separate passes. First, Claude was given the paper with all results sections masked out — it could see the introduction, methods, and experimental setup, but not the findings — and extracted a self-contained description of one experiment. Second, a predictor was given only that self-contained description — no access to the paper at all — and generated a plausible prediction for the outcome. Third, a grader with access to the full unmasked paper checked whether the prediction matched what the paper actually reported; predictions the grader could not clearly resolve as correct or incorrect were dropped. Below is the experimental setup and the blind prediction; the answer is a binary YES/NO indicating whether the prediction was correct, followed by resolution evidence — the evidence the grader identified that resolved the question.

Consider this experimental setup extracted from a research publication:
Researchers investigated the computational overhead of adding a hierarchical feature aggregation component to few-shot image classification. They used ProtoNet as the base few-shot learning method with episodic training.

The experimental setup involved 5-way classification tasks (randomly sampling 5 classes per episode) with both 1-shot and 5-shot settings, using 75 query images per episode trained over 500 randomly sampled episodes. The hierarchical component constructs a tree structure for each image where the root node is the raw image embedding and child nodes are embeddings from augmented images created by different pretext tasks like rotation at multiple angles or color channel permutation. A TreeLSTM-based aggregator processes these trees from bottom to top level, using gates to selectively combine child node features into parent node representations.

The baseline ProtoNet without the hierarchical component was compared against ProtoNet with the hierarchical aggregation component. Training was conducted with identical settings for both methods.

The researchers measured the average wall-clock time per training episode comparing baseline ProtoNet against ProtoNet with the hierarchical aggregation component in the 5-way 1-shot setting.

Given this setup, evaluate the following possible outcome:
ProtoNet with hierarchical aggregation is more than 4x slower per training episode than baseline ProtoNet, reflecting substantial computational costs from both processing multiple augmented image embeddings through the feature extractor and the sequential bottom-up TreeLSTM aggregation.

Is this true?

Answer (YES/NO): NO